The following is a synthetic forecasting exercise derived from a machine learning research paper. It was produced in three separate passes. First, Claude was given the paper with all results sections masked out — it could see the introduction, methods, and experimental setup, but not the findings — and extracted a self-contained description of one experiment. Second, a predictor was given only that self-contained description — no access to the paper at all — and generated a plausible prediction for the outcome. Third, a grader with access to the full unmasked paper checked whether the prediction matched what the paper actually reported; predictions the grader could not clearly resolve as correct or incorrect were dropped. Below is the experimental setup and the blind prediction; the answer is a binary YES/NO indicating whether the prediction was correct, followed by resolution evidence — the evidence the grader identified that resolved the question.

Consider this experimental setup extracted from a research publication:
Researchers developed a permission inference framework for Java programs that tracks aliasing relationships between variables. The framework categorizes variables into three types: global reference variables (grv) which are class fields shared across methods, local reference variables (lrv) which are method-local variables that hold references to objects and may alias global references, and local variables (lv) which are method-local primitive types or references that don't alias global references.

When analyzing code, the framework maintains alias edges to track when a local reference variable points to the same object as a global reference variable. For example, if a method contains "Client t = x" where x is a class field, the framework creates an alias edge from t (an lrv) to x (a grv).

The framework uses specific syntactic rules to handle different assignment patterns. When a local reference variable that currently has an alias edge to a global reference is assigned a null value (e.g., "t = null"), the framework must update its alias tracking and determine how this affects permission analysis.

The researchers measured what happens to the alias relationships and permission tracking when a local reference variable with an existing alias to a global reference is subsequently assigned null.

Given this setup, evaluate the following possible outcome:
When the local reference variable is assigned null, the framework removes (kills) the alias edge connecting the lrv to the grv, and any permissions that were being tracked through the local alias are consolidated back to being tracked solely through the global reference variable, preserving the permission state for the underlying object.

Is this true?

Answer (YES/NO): NO